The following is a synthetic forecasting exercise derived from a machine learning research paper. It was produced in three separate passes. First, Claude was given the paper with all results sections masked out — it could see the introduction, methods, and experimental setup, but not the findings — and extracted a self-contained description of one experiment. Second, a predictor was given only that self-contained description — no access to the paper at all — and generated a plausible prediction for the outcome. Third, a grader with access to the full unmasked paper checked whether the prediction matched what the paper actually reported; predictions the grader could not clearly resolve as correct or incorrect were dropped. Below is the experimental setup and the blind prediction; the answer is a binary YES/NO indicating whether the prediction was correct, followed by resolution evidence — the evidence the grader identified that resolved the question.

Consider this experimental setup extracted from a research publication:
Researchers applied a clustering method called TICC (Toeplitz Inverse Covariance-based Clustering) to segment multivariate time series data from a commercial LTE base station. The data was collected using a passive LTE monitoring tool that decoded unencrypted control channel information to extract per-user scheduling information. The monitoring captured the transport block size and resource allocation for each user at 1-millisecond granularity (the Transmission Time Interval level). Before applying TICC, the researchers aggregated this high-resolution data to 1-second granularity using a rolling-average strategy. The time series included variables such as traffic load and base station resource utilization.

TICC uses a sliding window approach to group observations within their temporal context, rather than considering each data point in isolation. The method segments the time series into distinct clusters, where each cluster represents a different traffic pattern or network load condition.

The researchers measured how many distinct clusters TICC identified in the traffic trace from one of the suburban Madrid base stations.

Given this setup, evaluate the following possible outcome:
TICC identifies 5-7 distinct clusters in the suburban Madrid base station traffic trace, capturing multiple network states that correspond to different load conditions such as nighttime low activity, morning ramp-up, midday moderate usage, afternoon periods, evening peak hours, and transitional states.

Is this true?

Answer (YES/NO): NO